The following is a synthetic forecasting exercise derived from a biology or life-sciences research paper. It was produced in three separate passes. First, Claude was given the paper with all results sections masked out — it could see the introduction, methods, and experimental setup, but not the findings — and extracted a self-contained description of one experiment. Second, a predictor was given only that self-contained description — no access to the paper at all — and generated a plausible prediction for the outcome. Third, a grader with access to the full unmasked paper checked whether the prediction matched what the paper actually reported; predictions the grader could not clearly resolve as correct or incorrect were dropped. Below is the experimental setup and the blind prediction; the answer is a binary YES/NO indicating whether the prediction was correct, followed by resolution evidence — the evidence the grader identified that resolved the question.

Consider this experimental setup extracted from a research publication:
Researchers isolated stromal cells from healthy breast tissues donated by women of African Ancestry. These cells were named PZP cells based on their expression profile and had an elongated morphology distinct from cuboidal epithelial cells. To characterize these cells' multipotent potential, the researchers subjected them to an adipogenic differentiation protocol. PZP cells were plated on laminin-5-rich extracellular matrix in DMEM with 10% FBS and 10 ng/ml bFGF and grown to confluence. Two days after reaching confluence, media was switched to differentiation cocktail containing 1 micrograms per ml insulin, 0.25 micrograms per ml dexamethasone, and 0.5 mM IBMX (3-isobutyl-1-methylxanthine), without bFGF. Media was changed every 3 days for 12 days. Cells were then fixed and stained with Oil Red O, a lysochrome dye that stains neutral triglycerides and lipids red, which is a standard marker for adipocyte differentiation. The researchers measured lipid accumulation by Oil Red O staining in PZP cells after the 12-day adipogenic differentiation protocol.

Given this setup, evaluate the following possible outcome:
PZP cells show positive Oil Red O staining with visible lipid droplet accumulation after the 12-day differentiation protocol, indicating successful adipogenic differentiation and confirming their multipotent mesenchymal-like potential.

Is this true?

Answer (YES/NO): YES